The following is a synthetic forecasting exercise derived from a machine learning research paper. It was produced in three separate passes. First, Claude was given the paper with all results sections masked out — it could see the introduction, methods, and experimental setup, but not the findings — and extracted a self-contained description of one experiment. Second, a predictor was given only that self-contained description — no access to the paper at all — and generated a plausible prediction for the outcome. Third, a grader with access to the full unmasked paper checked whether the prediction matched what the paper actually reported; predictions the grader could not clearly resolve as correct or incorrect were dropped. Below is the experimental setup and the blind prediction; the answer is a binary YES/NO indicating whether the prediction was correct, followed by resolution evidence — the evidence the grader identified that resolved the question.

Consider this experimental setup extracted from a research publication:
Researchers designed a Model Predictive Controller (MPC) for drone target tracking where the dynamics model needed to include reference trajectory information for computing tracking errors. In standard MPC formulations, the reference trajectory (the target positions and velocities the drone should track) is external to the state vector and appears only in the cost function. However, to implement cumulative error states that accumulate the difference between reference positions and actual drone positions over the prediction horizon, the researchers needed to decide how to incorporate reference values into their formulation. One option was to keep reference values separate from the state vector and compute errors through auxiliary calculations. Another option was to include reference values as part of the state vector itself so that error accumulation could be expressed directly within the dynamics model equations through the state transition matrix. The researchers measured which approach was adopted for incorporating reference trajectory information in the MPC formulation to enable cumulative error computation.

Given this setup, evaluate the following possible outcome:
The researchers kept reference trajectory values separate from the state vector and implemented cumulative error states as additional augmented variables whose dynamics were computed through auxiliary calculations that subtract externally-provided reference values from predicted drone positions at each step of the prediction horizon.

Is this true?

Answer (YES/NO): NO